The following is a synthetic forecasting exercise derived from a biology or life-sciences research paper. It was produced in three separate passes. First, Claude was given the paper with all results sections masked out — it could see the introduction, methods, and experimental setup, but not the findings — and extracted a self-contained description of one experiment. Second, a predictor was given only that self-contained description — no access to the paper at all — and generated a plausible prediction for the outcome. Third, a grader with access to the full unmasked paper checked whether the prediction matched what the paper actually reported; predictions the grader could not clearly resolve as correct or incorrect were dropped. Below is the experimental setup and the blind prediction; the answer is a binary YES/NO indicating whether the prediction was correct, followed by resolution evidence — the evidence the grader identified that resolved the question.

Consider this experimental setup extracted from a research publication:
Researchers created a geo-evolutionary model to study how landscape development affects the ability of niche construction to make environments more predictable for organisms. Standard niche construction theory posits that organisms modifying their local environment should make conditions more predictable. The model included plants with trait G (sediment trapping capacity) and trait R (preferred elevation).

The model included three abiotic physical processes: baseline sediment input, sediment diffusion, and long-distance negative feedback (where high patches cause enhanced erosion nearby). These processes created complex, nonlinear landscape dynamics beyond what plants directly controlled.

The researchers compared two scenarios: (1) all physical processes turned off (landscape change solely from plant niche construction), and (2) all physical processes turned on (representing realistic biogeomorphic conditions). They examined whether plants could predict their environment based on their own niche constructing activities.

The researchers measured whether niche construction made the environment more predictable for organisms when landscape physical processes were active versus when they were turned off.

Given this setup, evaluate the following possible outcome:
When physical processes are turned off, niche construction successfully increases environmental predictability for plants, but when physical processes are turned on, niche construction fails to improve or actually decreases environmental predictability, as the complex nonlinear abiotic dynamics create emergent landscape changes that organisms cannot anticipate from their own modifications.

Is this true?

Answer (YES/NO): YES